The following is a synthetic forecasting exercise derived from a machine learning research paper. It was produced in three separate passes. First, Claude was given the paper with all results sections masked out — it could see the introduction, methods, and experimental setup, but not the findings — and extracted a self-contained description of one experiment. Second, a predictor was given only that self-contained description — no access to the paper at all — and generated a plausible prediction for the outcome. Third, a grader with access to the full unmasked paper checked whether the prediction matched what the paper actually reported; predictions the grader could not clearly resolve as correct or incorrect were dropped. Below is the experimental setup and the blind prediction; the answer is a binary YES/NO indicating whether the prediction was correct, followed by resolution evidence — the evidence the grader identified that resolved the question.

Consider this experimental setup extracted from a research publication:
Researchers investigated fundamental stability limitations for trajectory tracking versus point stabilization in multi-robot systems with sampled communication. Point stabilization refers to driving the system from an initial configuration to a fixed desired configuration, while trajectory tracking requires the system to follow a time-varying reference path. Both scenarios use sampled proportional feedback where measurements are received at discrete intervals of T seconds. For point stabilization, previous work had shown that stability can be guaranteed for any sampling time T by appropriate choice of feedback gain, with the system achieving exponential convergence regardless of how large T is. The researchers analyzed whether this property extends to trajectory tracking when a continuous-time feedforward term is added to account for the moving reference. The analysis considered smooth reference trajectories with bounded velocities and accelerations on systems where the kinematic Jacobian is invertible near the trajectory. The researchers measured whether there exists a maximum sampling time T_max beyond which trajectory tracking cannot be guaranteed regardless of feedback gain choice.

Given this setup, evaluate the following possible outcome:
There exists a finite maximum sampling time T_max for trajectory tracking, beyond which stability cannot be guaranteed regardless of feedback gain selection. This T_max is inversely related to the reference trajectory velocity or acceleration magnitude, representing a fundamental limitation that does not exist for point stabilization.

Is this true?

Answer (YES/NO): YES